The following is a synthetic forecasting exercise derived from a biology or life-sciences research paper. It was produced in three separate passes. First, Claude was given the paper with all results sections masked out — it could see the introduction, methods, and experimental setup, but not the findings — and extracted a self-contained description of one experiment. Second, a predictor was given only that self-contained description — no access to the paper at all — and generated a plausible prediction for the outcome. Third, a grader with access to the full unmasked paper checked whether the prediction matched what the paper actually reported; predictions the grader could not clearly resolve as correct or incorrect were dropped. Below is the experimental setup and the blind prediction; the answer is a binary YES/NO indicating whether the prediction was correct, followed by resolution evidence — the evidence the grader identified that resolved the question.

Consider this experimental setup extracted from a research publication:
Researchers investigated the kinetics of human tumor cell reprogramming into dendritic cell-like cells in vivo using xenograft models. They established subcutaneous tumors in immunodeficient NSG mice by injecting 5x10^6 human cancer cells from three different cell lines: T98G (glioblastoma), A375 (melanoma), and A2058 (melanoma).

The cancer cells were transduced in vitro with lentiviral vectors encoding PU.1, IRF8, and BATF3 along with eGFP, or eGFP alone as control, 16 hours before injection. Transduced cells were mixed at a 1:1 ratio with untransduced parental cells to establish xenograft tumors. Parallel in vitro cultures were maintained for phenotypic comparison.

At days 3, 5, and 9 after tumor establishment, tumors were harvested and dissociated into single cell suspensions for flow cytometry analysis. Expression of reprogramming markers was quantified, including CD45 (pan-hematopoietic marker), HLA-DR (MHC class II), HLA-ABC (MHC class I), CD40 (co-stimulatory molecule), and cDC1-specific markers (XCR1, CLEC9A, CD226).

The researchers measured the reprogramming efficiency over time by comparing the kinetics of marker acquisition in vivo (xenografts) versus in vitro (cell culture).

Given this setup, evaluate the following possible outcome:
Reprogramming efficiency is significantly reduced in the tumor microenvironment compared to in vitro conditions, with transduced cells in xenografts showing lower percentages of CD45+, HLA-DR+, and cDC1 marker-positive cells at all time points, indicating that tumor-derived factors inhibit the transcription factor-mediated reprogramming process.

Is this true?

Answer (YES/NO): NO